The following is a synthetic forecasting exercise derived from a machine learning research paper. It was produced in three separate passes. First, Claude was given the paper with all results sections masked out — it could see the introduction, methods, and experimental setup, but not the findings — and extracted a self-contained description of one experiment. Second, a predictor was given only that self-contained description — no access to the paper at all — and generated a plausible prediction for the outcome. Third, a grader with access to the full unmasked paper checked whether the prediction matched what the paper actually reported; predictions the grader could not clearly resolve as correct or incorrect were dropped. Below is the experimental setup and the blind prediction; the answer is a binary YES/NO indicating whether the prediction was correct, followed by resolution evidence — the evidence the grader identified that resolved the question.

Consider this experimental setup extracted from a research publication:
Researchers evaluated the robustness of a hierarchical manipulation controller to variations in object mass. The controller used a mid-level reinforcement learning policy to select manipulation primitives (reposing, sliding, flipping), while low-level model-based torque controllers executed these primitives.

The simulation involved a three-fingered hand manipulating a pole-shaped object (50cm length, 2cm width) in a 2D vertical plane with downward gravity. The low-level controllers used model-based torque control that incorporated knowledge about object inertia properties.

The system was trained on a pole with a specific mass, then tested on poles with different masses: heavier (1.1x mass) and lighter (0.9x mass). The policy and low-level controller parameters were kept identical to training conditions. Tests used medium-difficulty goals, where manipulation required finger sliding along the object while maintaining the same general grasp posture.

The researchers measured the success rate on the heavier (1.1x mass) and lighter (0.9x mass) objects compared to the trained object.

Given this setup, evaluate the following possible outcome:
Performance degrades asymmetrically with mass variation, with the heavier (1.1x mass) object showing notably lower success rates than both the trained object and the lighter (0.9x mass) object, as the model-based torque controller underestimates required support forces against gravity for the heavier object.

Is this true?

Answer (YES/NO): NO